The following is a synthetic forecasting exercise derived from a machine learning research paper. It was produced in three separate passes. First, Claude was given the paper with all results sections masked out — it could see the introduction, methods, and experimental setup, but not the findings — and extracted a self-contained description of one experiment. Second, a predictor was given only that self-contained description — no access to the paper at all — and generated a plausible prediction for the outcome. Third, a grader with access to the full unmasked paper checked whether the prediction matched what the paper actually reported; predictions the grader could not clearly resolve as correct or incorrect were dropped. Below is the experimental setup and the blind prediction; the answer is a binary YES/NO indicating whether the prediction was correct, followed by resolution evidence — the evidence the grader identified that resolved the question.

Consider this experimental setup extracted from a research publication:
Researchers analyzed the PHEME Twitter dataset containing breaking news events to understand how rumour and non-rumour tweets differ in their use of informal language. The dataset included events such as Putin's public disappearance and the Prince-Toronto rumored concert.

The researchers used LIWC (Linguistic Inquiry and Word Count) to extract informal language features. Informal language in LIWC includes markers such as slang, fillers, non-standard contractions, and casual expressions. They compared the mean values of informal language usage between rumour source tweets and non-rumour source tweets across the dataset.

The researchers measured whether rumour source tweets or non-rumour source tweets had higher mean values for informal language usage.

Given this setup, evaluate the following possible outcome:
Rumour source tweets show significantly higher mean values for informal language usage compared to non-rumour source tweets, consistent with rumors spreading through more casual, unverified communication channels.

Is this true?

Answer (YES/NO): NO